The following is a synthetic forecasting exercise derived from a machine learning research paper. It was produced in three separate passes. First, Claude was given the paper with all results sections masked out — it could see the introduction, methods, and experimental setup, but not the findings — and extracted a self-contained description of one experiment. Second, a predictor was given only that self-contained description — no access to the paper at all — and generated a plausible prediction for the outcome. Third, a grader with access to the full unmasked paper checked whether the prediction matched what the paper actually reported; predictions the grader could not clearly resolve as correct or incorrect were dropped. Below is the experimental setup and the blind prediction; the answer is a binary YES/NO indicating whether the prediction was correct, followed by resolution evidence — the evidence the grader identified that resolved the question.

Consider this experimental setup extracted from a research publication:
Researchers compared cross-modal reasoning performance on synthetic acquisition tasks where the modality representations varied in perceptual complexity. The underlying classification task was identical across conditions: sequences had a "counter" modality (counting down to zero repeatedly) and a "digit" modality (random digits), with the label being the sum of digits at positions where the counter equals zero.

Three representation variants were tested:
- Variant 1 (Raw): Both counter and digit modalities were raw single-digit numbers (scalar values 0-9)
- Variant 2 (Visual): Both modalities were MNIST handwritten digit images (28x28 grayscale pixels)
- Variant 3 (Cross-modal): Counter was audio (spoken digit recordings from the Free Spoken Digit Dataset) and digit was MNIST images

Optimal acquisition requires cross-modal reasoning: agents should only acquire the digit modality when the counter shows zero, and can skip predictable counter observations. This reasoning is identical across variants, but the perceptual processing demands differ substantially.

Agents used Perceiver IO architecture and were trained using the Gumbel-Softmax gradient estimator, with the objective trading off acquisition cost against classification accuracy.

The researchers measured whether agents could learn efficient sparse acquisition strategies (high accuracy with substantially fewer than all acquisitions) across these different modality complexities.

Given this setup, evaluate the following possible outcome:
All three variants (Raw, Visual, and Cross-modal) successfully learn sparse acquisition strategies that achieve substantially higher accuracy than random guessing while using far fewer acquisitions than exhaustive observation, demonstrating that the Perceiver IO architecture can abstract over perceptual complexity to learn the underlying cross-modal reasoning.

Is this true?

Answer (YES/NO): NO